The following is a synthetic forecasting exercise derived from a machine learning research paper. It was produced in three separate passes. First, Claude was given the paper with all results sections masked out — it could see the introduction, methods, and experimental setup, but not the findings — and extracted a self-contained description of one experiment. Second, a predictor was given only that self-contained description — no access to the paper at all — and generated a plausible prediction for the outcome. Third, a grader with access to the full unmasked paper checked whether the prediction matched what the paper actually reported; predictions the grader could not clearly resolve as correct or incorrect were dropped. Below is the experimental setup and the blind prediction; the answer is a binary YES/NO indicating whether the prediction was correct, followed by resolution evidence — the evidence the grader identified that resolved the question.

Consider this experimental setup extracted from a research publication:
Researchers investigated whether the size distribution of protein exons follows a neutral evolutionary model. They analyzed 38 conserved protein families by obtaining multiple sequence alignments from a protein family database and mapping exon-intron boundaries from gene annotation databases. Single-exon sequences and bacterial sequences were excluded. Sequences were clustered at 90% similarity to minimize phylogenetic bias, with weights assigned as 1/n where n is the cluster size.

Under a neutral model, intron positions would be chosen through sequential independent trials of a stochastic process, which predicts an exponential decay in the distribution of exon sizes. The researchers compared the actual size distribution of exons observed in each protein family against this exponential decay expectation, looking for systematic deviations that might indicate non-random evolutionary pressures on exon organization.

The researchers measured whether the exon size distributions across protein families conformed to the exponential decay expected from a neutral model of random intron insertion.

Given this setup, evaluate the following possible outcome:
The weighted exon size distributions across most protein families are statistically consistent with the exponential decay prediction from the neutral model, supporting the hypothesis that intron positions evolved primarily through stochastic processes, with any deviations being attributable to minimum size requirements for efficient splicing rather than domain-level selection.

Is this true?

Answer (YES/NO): NO